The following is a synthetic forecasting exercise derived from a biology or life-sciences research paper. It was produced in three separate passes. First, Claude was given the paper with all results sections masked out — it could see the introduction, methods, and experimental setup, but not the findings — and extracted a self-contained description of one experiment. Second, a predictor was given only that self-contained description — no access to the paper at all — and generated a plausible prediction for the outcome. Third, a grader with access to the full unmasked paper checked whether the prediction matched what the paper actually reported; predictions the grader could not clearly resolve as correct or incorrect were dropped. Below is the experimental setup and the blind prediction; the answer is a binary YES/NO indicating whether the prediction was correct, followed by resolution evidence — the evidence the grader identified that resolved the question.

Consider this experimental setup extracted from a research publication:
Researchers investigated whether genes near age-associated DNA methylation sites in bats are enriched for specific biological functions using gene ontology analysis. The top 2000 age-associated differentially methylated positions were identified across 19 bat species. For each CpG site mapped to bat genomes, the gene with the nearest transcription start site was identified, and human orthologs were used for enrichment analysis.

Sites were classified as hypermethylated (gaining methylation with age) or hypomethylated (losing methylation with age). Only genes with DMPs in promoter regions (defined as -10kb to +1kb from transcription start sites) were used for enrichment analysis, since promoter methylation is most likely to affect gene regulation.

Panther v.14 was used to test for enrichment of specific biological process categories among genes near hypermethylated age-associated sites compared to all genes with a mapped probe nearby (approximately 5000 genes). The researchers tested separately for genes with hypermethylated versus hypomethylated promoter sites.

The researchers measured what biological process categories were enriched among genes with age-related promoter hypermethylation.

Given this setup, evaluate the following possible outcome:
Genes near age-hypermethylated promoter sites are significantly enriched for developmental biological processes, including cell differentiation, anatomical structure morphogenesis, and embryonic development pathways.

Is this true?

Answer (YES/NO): YES